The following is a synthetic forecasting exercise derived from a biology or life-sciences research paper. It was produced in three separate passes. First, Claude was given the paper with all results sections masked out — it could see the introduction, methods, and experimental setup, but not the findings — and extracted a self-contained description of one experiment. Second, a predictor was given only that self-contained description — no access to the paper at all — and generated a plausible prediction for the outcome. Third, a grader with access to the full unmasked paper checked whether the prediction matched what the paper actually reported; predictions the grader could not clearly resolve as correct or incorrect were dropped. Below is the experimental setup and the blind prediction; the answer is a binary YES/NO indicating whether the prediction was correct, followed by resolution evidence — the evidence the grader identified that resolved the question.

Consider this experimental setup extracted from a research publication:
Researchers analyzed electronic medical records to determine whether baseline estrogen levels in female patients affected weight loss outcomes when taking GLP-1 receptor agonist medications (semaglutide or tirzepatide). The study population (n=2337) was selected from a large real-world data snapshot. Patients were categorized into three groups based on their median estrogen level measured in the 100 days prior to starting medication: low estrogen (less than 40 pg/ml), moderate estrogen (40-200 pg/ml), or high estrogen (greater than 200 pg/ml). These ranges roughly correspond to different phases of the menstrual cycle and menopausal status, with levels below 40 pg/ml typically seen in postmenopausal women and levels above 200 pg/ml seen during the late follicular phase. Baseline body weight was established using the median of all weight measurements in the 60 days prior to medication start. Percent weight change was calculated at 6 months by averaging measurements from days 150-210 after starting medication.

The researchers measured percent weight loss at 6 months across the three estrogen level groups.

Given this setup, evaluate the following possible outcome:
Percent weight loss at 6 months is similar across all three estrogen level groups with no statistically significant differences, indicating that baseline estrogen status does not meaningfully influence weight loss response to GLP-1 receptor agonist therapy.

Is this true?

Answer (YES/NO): NO